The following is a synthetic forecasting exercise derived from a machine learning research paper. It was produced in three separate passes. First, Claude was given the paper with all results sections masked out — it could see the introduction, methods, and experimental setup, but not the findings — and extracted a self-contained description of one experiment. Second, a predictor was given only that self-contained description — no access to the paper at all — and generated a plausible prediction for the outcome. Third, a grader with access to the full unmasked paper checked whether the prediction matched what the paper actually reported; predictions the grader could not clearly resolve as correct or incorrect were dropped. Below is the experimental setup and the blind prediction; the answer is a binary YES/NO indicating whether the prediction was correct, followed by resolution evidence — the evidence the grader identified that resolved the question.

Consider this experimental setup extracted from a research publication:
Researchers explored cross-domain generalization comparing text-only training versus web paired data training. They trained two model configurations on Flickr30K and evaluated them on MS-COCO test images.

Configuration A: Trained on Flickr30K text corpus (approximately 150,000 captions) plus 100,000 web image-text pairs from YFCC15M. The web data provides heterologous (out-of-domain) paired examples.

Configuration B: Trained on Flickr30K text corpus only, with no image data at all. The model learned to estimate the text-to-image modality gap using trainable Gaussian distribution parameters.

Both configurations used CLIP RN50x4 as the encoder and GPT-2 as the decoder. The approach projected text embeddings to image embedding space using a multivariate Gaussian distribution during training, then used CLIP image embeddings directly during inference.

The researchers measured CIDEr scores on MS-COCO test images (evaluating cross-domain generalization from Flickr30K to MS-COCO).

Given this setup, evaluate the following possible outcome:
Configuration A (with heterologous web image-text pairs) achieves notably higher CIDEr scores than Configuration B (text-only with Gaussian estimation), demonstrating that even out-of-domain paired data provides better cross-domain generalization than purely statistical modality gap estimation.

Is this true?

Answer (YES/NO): NO